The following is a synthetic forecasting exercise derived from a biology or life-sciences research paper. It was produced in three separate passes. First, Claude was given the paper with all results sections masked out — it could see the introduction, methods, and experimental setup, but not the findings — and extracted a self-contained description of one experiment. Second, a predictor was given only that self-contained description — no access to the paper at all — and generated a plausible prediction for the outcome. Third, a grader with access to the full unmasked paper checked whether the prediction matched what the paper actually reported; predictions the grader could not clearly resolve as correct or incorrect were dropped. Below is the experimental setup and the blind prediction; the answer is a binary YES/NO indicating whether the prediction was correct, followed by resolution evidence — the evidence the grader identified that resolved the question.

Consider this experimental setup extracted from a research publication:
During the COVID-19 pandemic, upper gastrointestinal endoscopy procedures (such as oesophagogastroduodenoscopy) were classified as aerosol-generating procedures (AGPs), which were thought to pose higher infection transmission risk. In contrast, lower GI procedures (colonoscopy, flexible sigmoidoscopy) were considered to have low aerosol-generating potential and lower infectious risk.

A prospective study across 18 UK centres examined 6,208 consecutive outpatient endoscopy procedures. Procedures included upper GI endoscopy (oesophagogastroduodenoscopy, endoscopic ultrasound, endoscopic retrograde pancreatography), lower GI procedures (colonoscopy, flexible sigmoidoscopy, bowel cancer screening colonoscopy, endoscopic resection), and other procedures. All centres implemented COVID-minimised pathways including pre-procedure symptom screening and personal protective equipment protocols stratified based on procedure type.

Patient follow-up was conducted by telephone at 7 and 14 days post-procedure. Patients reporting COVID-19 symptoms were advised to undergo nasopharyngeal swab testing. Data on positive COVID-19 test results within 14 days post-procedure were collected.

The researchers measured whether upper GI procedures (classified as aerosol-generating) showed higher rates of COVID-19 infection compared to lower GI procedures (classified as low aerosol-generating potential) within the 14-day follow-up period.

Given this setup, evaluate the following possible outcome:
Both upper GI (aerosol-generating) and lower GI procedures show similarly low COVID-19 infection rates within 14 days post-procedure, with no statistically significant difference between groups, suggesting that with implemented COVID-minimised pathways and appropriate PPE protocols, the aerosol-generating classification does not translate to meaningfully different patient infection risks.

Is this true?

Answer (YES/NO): YES